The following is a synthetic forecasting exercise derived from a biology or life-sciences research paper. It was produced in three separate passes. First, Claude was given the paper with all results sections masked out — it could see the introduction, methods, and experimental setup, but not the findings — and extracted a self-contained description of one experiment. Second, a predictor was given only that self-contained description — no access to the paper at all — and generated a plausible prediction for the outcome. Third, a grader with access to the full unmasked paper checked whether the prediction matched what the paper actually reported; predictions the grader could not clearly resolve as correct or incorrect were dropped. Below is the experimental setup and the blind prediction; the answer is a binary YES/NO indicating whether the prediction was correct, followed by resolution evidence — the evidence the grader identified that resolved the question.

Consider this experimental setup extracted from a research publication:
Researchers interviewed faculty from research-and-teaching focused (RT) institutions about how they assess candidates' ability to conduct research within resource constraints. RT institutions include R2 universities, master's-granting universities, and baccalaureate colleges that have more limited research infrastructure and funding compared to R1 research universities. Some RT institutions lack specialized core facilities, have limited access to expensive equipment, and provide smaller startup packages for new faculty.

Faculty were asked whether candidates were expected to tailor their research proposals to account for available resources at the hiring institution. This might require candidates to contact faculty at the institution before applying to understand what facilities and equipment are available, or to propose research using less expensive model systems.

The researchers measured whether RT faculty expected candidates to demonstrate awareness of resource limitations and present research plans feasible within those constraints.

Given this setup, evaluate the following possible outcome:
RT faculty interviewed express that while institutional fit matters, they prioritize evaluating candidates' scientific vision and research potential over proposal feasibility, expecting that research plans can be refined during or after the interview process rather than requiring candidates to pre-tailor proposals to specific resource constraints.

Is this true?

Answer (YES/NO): NO